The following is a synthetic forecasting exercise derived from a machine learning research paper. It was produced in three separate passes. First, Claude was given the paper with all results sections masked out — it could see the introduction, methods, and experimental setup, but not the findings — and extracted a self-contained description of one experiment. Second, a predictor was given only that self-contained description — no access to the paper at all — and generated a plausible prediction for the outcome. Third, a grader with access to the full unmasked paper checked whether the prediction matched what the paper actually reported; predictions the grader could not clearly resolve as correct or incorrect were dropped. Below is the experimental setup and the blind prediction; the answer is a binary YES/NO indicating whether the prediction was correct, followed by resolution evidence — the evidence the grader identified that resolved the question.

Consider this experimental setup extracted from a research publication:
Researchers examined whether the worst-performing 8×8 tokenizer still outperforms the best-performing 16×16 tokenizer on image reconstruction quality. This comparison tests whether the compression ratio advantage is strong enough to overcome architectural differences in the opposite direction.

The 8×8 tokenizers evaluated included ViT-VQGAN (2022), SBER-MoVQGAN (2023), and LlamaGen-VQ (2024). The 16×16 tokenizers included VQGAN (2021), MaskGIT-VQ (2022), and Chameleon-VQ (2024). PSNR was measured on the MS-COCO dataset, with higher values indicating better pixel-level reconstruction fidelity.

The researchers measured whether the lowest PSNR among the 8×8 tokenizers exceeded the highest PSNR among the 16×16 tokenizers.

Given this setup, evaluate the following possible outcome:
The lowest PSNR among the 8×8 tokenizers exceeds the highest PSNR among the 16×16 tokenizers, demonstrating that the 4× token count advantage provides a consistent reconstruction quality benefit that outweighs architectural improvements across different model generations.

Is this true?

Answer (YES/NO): YES